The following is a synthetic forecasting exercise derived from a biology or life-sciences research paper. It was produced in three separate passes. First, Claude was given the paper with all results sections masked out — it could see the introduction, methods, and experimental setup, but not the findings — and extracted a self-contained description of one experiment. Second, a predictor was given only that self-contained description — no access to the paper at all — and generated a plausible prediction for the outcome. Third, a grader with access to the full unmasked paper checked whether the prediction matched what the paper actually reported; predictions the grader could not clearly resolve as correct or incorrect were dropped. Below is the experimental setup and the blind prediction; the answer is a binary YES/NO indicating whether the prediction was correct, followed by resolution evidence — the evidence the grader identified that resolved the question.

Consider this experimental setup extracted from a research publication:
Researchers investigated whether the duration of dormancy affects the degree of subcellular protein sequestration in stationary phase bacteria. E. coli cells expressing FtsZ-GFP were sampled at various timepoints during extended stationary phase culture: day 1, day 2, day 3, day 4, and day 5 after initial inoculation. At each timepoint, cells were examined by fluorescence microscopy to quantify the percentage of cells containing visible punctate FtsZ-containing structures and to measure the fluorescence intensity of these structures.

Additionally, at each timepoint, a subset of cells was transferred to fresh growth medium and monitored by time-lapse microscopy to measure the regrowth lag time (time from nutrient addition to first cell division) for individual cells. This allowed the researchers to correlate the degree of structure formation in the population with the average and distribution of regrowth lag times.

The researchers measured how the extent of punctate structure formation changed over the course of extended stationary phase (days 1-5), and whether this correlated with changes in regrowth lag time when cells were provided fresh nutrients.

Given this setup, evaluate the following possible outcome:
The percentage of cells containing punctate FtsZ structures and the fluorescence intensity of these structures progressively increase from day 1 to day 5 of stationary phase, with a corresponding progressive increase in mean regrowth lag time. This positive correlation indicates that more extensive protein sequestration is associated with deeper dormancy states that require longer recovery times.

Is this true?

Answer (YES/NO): NO